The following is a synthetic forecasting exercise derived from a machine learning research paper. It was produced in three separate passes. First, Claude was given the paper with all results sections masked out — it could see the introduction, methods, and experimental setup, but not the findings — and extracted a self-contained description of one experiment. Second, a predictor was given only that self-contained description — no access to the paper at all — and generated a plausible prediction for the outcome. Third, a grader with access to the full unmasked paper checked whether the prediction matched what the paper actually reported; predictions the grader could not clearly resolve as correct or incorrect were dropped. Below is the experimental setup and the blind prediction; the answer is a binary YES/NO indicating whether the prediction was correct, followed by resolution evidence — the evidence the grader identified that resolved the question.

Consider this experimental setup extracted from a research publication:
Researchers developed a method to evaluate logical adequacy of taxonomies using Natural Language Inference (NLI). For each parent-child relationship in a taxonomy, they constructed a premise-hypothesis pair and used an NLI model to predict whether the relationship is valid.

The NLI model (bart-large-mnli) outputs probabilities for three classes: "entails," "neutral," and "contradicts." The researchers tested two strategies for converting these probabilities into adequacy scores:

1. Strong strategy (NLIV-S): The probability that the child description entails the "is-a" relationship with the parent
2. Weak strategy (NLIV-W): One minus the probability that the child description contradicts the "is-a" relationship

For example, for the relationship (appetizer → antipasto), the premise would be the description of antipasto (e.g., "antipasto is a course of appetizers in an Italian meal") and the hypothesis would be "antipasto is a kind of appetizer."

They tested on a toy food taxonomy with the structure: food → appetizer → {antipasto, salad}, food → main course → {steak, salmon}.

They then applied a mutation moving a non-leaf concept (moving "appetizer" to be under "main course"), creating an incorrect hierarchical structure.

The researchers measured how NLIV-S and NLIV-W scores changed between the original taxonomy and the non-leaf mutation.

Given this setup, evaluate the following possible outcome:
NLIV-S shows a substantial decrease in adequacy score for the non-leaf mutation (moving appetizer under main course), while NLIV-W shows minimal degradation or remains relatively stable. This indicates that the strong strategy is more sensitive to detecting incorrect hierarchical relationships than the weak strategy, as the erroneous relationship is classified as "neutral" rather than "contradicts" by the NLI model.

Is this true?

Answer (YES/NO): NO